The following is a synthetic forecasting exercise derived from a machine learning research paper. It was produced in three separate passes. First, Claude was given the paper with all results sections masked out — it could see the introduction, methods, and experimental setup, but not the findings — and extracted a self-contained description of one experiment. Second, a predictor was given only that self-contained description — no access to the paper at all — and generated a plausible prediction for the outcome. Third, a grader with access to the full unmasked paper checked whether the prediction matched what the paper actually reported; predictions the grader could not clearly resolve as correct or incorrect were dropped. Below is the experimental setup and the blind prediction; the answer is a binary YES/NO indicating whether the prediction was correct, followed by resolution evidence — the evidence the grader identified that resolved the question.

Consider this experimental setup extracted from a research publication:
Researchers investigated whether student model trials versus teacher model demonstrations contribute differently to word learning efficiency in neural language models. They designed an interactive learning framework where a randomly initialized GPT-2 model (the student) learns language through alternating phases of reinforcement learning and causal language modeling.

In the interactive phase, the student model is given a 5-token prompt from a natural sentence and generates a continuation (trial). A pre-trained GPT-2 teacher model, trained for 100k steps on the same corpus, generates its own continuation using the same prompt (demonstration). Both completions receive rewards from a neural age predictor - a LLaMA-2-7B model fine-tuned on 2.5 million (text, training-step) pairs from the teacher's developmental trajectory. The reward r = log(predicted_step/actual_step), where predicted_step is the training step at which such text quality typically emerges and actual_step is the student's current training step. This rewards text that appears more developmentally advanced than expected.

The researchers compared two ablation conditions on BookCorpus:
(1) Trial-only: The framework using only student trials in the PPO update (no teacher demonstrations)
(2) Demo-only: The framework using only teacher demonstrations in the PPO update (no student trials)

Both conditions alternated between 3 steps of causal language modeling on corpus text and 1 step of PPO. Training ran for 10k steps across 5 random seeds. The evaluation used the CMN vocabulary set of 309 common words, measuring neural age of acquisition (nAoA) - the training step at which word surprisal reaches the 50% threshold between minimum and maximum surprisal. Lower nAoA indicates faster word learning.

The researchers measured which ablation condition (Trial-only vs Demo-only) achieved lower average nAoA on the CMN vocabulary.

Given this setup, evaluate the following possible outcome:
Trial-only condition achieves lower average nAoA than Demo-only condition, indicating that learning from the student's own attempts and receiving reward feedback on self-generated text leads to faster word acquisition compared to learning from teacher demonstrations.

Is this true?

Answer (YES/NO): NO